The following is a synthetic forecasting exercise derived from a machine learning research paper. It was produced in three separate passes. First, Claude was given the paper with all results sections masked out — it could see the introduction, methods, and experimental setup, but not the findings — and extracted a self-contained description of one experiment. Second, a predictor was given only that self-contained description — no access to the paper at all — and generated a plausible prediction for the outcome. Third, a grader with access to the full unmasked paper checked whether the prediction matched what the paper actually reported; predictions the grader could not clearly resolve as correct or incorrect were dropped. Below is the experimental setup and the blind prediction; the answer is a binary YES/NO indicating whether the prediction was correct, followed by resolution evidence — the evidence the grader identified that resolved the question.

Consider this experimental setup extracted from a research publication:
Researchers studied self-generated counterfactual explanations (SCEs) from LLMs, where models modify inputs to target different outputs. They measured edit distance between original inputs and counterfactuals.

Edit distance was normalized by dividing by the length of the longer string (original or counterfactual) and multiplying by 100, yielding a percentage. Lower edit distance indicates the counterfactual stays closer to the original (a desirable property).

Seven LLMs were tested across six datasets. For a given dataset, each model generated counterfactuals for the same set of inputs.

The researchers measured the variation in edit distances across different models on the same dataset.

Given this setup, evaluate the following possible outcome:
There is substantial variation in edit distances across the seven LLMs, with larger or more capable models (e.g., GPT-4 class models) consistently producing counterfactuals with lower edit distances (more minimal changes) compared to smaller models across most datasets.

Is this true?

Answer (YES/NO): NO